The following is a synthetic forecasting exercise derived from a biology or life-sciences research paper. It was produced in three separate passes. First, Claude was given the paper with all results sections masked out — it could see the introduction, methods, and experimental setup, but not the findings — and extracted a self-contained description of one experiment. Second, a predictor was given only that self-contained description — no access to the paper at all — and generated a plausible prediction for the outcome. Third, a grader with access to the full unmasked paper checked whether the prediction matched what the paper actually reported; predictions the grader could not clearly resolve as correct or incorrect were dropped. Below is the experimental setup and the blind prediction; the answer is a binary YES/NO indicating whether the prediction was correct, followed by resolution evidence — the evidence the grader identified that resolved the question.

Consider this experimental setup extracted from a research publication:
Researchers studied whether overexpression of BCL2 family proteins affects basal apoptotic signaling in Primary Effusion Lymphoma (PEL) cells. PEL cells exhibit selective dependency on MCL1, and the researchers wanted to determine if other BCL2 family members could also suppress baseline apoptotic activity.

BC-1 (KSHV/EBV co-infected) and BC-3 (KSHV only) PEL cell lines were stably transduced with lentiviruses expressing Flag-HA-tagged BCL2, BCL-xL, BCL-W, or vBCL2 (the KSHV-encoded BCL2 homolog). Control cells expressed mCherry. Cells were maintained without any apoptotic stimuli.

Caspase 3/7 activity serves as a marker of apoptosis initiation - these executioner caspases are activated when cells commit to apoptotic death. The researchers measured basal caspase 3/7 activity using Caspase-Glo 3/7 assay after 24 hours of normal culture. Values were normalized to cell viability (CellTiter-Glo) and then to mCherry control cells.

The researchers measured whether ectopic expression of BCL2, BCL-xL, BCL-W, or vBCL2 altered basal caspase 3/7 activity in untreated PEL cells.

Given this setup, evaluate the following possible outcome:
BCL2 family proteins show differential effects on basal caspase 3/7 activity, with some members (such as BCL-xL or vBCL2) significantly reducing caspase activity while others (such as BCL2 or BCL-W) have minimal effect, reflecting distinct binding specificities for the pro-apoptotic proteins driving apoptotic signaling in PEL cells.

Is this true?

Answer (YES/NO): NO